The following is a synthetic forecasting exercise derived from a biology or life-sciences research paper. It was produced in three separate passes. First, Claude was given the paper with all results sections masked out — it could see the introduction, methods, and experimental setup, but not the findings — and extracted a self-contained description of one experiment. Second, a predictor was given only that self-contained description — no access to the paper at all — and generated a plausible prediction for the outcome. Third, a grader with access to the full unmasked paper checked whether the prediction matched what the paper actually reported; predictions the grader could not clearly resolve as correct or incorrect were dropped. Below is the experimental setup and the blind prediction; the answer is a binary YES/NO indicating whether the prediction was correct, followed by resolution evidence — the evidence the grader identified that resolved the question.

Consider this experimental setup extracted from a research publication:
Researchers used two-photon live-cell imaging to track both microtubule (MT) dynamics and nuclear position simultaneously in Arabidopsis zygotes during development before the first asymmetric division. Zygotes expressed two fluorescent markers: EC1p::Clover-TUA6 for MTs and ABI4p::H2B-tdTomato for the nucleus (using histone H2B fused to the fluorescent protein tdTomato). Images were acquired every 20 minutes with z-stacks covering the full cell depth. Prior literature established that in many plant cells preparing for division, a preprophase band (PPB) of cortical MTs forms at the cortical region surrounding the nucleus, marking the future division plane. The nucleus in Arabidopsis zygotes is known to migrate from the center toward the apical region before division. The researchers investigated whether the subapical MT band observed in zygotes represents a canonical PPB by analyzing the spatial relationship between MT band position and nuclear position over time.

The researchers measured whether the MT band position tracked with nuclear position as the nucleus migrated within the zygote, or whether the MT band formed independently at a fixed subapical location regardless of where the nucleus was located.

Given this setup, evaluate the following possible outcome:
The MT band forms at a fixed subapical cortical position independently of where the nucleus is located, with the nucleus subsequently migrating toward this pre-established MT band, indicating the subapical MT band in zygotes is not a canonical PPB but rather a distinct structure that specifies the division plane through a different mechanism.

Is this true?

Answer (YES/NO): YES